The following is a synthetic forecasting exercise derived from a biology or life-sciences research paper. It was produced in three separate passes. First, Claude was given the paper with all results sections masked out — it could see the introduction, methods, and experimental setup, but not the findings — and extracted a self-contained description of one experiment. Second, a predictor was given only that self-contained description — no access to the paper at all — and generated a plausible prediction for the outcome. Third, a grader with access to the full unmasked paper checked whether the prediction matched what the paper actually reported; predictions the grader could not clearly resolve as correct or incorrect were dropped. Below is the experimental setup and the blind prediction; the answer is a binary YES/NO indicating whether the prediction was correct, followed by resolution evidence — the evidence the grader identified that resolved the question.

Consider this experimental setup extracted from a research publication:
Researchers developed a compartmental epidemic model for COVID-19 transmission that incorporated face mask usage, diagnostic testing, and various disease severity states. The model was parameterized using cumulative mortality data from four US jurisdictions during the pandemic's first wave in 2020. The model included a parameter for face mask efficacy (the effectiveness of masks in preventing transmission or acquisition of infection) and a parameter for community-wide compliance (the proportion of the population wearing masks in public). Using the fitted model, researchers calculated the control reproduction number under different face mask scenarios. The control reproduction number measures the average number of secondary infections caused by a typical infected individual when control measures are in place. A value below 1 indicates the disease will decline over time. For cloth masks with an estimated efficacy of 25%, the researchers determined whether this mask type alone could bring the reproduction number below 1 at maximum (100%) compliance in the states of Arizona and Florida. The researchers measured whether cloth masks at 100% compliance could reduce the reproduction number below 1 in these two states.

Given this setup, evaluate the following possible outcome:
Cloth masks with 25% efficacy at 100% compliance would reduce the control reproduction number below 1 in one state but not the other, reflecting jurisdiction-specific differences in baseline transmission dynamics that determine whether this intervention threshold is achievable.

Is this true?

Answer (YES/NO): NO